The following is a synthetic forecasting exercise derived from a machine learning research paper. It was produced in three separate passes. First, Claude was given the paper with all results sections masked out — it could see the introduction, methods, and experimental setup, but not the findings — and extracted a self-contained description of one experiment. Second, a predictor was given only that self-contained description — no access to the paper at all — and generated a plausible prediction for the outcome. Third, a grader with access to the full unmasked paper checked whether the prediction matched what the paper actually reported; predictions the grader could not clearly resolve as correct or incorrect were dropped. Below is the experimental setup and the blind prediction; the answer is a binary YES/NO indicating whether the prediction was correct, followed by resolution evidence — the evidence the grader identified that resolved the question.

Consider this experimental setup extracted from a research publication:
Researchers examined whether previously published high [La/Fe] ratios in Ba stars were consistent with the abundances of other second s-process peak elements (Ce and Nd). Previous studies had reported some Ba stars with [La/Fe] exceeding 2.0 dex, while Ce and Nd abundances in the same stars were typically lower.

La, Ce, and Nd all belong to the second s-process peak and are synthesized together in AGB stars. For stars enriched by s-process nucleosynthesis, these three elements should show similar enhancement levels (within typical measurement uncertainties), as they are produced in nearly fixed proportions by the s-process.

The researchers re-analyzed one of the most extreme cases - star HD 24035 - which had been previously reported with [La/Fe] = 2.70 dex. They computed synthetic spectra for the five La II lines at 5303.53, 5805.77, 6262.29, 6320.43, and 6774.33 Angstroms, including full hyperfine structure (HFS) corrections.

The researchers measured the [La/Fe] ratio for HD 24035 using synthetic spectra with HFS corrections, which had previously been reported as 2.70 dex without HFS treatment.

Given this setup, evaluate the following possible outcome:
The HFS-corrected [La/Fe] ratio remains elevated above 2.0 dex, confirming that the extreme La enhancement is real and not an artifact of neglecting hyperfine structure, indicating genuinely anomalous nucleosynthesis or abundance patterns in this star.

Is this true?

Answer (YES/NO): NO